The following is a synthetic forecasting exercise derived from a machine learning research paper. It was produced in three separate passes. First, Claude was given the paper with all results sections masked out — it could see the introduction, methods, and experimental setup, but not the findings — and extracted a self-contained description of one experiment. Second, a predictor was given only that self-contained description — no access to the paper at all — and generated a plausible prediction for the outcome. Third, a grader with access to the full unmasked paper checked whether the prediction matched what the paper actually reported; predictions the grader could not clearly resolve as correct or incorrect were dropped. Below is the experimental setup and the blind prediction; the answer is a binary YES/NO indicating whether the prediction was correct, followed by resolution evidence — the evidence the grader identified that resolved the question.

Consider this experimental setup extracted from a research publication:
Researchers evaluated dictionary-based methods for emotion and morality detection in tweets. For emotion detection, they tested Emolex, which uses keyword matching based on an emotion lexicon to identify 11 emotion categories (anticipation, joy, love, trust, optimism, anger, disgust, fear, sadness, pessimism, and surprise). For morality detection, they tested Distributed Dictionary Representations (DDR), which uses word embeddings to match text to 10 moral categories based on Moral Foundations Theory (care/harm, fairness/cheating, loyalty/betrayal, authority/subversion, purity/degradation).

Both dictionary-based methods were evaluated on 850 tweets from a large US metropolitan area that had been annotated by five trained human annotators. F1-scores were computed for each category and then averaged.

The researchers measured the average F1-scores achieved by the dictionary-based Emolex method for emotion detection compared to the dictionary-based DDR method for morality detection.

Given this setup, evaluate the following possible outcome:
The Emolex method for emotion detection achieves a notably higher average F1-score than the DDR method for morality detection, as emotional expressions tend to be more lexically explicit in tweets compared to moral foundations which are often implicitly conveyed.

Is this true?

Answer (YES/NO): NO